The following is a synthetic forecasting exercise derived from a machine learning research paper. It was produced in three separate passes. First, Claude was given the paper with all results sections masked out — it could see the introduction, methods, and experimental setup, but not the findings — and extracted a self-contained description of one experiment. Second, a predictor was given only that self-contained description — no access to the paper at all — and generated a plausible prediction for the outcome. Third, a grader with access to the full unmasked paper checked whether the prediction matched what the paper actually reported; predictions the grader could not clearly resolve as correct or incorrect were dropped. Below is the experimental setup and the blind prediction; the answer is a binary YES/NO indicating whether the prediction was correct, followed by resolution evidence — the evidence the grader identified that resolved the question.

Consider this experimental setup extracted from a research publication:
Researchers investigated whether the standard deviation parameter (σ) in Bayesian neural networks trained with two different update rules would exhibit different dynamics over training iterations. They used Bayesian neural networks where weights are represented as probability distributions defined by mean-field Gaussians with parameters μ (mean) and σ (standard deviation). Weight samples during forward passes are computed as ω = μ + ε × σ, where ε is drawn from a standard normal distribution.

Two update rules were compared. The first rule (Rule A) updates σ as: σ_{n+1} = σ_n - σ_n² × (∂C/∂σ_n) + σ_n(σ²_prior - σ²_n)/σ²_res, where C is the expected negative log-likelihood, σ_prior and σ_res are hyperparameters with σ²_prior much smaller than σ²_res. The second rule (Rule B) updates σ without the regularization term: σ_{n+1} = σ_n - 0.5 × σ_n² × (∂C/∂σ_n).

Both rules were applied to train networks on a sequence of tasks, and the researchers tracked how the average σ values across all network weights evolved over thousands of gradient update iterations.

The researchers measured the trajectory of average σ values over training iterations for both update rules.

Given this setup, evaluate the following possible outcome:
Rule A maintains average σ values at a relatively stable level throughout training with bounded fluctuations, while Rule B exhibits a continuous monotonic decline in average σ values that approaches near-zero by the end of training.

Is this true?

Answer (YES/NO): YES